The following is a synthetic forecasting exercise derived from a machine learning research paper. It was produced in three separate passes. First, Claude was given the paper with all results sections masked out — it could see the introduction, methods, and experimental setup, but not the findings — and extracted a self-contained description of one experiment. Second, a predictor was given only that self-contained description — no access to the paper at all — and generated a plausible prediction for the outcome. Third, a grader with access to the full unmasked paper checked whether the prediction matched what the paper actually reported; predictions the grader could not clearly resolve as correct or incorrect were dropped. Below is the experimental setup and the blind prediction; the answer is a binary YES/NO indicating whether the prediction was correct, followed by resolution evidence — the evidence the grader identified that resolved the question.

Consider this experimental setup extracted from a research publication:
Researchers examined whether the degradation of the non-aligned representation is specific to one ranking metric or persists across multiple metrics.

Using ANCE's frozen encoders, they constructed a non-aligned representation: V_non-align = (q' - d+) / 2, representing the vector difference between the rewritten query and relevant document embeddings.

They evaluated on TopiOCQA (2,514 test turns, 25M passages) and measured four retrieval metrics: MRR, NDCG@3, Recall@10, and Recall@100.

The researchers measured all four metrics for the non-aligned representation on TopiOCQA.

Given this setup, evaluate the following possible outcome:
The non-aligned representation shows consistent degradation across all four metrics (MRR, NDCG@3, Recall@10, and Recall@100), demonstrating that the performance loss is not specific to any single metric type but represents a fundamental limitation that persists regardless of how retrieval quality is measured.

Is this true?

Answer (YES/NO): YES